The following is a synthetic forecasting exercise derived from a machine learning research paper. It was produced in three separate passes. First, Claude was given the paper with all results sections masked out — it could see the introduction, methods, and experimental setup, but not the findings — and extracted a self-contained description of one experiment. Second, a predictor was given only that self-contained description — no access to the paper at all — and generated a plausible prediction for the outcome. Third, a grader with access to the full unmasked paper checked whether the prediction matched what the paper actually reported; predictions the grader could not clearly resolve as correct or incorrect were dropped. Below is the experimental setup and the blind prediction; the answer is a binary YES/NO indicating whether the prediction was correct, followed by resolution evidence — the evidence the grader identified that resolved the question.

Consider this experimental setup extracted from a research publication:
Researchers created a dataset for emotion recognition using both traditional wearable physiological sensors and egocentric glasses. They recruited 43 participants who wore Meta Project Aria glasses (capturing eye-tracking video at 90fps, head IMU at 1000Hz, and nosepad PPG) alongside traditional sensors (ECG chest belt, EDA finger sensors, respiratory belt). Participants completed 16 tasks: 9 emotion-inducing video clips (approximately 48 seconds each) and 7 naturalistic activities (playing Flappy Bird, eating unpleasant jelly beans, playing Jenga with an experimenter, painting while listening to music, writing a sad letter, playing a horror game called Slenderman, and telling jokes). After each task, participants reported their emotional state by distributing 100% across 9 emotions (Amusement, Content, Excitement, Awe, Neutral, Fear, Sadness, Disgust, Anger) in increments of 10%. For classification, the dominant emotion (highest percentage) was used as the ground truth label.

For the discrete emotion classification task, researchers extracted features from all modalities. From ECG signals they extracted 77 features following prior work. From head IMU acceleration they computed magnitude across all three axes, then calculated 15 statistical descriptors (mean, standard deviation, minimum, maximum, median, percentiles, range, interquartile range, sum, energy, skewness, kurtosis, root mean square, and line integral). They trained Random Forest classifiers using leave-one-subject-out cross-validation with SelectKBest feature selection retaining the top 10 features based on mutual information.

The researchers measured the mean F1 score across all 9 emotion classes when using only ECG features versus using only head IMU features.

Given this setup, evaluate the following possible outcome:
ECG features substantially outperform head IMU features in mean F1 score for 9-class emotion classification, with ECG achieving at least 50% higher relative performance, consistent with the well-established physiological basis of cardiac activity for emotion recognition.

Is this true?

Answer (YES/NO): NO